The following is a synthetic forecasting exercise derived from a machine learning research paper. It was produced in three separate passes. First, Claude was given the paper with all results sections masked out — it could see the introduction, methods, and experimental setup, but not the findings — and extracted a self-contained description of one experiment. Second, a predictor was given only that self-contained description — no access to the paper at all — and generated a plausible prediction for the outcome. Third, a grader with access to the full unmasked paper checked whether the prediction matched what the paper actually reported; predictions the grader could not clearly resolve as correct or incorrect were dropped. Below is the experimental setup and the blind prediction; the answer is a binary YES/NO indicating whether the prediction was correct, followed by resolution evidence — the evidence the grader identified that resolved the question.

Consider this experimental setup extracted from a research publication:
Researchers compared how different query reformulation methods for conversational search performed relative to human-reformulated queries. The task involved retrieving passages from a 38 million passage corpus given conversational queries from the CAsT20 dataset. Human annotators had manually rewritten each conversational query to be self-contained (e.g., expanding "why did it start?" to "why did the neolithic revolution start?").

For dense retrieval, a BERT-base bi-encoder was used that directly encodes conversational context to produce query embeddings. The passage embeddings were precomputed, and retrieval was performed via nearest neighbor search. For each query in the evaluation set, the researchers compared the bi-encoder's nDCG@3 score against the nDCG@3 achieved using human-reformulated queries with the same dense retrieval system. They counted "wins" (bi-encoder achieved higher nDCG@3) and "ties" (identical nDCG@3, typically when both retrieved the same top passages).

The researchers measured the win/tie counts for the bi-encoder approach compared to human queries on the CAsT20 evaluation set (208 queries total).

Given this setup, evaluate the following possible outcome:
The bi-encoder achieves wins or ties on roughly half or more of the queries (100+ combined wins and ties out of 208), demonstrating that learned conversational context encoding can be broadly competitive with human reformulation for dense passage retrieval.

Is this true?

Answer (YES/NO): NO